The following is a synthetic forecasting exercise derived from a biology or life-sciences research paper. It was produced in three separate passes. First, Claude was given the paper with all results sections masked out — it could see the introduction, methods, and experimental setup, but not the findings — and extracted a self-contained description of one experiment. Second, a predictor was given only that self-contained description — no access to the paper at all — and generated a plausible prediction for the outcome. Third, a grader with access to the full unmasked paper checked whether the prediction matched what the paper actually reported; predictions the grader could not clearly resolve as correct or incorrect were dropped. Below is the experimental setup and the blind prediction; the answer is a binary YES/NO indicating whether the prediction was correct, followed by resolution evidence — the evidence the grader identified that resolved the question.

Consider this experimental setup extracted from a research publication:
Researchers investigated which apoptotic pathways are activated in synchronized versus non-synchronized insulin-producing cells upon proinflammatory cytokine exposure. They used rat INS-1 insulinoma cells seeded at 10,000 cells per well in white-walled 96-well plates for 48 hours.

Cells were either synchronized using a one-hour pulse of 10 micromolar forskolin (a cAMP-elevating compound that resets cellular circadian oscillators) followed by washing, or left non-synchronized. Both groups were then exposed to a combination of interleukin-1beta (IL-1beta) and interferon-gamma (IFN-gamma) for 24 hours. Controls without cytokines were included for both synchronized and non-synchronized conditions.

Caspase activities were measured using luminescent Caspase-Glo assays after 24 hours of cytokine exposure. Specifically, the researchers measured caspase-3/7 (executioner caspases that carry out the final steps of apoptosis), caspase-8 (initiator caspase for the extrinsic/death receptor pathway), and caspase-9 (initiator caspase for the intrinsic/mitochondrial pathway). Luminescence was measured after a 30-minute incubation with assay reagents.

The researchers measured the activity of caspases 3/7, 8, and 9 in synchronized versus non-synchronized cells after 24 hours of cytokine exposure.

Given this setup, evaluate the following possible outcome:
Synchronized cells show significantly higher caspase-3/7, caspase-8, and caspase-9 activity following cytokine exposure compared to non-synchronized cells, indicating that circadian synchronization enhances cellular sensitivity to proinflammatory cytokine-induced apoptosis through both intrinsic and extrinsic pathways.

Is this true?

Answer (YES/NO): NO